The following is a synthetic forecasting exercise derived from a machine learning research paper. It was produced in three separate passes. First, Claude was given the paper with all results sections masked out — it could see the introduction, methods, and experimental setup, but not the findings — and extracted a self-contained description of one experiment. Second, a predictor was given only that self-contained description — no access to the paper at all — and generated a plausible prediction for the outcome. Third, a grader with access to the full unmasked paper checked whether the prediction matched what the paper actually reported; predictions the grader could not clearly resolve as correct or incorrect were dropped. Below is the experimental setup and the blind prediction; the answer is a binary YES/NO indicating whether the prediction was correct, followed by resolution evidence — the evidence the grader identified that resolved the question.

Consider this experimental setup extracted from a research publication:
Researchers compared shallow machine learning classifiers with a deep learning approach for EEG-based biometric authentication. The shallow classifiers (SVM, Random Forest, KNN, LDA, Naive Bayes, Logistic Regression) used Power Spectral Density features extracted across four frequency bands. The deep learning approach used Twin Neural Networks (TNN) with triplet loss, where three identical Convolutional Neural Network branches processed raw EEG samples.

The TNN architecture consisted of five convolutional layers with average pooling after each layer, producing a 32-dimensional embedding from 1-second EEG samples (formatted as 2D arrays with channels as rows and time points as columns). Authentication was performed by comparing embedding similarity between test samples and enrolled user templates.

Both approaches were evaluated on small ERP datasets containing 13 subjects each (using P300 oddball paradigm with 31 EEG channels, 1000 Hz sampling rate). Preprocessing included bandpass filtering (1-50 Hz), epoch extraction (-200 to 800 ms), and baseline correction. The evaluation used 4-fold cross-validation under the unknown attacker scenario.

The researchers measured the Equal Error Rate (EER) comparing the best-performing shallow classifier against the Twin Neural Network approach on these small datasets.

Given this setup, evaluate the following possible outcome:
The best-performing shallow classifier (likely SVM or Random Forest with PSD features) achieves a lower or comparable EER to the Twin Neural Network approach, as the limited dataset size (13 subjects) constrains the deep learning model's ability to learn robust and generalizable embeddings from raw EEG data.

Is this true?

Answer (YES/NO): NO